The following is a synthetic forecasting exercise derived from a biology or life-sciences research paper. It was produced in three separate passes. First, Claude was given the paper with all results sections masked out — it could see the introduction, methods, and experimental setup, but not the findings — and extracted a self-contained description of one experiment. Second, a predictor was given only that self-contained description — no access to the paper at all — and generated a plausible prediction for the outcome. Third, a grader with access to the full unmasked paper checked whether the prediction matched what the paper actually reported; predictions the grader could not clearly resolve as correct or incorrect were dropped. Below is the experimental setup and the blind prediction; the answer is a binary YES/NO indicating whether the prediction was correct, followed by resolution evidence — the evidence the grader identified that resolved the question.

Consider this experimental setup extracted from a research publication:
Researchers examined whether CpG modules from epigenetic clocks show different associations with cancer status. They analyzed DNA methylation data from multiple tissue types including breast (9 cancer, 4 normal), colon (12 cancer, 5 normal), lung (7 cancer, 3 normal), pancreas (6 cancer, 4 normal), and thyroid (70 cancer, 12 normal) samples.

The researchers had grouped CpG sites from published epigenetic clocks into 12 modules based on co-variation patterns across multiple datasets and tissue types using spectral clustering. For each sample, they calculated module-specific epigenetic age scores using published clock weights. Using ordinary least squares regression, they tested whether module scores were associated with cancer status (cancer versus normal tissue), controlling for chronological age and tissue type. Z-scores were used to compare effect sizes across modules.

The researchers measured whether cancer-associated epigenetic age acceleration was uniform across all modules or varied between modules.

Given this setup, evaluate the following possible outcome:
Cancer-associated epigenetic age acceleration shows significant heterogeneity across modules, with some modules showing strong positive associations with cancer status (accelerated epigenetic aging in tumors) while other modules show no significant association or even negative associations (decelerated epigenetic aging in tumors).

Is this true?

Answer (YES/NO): YES